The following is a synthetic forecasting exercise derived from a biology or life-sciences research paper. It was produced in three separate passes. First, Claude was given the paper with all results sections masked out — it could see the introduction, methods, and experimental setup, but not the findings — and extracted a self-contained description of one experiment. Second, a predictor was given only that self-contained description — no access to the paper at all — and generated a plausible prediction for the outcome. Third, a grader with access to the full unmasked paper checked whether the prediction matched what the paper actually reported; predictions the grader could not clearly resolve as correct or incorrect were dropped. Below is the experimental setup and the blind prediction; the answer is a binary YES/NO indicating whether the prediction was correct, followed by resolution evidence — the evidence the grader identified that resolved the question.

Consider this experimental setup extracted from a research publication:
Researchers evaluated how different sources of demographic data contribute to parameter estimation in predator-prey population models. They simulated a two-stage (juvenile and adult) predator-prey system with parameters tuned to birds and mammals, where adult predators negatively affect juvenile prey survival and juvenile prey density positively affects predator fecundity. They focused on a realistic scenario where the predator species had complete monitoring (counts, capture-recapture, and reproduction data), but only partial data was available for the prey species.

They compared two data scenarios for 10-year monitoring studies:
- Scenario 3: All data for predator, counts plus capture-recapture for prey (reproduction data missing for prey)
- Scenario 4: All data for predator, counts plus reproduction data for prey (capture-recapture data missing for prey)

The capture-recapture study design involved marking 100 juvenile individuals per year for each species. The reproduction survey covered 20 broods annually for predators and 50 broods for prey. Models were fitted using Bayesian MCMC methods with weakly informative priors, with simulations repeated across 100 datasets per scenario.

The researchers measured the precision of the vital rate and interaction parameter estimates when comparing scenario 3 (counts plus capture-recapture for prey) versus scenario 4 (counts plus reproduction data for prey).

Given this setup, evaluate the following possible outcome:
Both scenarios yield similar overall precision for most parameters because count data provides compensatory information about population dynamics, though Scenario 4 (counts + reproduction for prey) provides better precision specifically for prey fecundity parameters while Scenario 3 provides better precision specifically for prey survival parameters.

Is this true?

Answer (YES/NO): NO